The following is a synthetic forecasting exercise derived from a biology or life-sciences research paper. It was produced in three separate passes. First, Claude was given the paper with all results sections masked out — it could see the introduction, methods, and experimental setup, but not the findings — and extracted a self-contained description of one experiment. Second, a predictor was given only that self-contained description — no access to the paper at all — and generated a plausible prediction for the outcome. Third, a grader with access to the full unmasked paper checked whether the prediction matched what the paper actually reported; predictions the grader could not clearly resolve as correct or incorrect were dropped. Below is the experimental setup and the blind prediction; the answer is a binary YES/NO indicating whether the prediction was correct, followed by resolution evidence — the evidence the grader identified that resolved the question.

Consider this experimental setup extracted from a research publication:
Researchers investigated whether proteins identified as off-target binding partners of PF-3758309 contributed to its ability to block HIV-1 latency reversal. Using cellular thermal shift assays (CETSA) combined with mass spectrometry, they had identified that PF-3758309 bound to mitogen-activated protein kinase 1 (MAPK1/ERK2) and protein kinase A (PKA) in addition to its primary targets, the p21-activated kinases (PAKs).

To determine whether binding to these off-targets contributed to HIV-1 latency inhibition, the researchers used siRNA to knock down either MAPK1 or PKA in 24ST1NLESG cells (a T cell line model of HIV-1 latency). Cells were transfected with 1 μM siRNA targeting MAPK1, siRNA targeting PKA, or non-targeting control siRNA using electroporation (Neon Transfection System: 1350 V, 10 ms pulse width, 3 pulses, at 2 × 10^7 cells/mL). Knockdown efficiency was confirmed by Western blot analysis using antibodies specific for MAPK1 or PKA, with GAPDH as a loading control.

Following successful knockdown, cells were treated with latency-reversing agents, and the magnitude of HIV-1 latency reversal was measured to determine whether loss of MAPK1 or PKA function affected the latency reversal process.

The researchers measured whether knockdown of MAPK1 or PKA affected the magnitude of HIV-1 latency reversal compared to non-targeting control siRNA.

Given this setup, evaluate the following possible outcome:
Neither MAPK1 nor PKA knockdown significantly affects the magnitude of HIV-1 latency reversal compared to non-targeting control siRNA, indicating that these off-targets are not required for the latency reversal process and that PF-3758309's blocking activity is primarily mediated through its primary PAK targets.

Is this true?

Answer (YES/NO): YES